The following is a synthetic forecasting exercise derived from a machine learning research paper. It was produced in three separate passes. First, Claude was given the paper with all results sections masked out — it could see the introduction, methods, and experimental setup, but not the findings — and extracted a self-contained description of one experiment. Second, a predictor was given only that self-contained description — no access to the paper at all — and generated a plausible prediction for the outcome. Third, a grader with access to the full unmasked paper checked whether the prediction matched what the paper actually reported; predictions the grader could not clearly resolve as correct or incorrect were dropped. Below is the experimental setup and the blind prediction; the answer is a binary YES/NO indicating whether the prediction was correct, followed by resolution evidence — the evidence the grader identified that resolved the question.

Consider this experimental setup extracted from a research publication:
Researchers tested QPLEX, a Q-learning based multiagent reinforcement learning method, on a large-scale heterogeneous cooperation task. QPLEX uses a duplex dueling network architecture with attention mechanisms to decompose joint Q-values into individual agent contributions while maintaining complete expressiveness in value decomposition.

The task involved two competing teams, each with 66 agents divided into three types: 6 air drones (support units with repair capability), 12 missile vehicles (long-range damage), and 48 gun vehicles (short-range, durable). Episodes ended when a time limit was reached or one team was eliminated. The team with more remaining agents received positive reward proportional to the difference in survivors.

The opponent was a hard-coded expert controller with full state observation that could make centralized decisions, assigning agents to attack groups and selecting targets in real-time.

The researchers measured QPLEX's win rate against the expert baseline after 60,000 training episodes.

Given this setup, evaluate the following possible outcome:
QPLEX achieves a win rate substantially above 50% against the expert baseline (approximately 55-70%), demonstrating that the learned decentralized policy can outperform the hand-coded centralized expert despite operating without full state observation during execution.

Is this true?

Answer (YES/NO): NO